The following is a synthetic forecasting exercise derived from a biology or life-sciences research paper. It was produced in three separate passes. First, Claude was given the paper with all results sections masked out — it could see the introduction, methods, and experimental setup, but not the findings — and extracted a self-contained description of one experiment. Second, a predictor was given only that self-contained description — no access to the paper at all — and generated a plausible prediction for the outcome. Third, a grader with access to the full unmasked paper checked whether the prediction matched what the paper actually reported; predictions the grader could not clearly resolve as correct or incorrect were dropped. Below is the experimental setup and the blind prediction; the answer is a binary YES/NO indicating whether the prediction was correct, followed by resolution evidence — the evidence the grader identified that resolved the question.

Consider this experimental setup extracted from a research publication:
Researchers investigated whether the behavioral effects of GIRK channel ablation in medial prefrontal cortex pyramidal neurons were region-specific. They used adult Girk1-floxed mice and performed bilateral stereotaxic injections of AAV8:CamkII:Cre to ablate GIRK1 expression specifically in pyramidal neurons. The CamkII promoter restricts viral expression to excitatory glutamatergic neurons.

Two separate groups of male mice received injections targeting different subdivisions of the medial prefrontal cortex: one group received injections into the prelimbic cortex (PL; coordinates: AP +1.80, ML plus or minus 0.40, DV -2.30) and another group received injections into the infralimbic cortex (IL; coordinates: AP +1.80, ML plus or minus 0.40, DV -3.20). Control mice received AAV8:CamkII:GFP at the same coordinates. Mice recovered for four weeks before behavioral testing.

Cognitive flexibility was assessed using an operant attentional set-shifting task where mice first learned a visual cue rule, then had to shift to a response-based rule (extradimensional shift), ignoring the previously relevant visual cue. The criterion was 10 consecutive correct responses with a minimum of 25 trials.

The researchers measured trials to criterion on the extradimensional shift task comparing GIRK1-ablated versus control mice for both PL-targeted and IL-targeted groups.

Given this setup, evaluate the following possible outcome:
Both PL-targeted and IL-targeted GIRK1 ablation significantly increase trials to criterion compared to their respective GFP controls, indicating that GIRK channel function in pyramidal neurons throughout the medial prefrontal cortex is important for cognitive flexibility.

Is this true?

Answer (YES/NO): NO